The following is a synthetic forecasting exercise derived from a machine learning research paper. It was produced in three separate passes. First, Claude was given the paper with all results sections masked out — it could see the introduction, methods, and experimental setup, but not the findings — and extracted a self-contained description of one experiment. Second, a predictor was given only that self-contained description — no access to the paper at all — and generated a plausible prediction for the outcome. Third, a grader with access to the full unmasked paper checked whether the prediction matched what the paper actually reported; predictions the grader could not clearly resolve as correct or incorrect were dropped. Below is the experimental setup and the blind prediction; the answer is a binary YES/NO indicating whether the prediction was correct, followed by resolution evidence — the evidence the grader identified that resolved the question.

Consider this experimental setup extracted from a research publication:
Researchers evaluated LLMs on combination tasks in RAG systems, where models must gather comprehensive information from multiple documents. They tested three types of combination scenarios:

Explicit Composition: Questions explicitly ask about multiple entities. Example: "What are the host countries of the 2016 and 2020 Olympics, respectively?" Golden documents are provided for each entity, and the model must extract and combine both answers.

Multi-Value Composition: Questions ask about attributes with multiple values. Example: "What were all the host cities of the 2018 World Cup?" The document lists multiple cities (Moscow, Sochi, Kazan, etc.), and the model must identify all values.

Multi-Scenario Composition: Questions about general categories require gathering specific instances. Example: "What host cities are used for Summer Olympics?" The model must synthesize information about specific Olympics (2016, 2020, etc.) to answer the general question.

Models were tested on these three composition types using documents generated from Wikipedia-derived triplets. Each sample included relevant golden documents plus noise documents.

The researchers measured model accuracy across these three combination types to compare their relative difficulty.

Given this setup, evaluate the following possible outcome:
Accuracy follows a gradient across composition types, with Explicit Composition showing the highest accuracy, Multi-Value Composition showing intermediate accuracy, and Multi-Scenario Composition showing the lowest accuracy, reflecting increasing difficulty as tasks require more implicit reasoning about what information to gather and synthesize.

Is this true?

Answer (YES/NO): NO